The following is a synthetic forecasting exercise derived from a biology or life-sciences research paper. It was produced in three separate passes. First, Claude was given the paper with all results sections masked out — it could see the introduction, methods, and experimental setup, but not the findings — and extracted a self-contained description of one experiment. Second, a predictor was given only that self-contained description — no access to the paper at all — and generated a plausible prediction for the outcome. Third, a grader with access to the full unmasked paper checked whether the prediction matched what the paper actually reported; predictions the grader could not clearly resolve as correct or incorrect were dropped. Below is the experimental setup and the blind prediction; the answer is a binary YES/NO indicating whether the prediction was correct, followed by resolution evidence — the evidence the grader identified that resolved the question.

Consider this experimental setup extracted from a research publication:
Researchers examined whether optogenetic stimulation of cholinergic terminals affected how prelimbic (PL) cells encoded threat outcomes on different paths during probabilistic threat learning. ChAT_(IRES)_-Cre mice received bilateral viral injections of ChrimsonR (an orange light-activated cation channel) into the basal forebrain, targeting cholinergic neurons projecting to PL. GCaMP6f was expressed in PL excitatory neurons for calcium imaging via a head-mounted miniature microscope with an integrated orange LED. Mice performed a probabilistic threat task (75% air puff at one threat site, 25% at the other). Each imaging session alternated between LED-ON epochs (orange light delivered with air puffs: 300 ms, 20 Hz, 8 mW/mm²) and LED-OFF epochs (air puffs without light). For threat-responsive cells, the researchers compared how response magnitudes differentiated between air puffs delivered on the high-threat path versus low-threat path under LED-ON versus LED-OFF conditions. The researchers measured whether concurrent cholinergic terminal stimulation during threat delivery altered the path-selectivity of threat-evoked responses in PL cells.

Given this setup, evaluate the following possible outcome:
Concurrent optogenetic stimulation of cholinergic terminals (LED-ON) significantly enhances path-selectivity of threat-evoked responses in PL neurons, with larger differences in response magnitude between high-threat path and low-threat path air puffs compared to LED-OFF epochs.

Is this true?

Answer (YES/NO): NO